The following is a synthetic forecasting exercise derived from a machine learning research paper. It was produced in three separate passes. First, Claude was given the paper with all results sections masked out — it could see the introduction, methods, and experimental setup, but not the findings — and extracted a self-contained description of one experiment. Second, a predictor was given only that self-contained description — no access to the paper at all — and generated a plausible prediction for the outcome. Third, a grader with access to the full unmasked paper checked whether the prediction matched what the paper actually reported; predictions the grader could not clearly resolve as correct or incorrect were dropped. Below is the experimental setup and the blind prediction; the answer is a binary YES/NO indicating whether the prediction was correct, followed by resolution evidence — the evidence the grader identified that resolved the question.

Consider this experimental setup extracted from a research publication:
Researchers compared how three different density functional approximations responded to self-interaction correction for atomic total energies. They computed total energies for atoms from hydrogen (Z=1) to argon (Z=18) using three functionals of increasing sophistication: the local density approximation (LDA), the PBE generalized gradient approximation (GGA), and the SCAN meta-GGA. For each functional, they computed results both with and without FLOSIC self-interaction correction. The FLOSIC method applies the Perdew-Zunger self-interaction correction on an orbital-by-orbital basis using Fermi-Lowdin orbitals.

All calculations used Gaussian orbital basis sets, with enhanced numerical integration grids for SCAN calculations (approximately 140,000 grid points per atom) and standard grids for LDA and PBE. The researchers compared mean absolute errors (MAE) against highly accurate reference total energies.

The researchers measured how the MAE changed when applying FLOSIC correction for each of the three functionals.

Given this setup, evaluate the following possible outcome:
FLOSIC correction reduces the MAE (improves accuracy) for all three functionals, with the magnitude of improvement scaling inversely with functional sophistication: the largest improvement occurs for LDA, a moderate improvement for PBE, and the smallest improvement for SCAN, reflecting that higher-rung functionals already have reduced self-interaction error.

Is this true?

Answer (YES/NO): NO